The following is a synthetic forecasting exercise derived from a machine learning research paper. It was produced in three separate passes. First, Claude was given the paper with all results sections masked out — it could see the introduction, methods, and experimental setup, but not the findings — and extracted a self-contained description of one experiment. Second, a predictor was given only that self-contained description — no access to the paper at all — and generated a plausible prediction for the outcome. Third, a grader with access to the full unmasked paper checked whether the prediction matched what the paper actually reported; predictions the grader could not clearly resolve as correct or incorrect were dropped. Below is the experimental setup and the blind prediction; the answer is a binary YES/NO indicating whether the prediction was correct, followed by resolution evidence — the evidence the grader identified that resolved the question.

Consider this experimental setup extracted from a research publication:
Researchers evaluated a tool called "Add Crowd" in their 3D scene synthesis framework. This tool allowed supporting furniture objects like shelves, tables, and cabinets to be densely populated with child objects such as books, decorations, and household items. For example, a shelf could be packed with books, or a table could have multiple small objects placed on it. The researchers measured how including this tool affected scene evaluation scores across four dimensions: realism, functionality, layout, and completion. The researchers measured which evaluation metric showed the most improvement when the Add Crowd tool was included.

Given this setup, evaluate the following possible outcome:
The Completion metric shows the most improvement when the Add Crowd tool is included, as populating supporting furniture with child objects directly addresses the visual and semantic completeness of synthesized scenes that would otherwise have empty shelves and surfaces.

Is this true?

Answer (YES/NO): NO